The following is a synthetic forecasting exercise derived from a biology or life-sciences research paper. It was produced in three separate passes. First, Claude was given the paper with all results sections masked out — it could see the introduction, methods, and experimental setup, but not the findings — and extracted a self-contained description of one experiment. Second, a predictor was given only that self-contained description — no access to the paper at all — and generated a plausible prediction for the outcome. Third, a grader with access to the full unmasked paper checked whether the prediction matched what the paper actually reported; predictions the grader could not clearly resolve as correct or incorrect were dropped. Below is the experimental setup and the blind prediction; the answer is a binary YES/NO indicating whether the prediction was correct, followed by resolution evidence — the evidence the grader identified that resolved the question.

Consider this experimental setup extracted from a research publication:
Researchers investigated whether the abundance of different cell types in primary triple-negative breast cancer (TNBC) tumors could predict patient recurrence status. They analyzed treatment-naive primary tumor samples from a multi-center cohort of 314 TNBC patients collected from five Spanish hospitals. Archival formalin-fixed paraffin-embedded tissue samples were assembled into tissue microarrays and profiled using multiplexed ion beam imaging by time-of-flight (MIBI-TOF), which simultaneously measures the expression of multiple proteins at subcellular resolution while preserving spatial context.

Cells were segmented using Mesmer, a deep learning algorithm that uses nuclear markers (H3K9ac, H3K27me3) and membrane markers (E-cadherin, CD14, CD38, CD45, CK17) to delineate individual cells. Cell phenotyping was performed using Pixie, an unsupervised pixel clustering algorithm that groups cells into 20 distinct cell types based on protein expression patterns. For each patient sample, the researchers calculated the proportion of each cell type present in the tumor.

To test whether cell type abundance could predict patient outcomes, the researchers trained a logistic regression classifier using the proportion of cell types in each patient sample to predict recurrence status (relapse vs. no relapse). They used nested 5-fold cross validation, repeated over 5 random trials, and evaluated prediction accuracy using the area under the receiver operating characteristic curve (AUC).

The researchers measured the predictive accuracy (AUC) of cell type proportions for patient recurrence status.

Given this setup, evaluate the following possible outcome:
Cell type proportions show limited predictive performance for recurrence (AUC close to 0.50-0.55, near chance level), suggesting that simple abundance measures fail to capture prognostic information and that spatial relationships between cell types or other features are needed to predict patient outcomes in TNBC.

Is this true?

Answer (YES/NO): YES